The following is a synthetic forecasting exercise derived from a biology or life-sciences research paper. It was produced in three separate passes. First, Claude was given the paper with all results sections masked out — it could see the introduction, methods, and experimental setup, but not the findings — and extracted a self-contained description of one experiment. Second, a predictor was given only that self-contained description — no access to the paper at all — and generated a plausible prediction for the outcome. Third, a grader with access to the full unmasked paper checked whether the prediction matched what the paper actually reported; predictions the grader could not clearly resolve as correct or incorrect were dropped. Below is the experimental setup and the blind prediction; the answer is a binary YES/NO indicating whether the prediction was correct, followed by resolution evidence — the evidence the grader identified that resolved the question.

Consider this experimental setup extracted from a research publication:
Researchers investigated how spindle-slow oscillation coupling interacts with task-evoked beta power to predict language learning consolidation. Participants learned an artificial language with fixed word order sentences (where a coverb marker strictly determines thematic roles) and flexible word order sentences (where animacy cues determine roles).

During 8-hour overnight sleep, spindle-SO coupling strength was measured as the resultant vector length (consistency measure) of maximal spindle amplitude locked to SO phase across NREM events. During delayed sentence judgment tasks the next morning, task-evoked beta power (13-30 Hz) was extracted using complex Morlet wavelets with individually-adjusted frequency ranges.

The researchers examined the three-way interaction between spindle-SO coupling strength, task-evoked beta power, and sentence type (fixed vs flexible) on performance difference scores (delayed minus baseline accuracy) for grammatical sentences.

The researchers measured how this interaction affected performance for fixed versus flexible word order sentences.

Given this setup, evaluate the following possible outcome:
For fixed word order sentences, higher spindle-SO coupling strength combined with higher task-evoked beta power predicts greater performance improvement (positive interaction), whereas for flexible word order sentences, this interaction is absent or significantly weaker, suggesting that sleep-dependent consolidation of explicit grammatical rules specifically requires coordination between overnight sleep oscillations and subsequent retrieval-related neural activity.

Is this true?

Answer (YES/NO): NO